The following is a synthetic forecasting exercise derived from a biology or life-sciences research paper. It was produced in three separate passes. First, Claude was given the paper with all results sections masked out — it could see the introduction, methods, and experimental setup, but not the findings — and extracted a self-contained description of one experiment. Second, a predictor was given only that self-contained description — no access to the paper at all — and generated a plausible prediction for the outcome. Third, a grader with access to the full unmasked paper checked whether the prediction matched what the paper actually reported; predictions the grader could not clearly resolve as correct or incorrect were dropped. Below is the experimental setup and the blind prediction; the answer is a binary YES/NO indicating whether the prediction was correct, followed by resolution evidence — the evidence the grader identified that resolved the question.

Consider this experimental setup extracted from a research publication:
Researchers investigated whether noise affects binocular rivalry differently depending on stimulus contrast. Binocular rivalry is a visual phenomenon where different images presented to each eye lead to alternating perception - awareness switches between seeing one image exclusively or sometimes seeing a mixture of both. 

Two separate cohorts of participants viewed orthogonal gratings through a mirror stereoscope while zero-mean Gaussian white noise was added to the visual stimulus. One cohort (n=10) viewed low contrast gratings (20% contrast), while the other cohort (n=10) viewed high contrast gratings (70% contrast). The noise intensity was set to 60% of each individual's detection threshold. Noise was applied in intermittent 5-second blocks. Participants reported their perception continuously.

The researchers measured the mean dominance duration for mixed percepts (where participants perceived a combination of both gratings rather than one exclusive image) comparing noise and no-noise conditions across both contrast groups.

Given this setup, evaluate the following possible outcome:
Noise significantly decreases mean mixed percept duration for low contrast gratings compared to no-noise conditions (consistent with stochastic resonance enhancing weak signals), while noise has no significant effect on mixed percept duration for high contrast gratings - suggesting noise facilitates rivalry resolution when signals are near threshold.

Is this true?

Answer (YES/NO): YES